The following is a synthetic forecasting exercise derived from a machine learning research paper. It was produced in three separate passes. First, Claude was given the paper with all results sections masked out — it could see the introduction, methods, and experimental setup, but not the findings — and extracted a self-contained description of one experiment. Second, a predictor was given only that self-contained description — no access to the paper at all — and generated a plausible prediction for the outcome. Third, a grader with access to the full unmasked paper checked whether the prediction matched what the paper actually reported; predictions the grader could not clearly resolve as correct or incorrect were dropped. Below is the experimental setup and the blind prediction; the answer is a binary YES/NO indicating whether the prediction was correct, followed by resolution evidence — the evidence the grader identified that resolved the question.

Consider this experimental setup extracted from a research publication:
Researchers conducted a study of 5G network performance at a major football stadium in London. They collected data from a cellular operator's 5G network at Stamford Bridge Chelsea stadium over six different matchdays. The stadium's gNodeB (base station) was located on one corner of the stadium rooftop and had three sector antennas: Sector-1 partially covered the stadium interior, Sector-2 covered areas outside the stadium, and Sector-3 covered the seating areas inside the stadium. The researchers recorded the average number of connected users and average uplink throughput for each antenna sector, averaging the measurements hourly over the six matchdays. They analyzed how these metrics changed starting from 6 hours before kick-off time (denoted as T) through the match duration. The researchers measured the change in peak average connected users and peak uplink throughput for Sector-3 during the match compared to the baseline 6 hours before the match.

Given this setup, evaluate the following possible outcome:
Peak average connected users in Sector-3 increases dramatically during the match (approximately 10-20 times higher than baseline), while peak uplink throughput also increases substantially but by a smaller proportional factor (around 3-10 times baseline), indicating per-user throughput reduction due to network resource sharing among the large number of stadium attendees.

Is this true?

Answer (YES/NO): NO